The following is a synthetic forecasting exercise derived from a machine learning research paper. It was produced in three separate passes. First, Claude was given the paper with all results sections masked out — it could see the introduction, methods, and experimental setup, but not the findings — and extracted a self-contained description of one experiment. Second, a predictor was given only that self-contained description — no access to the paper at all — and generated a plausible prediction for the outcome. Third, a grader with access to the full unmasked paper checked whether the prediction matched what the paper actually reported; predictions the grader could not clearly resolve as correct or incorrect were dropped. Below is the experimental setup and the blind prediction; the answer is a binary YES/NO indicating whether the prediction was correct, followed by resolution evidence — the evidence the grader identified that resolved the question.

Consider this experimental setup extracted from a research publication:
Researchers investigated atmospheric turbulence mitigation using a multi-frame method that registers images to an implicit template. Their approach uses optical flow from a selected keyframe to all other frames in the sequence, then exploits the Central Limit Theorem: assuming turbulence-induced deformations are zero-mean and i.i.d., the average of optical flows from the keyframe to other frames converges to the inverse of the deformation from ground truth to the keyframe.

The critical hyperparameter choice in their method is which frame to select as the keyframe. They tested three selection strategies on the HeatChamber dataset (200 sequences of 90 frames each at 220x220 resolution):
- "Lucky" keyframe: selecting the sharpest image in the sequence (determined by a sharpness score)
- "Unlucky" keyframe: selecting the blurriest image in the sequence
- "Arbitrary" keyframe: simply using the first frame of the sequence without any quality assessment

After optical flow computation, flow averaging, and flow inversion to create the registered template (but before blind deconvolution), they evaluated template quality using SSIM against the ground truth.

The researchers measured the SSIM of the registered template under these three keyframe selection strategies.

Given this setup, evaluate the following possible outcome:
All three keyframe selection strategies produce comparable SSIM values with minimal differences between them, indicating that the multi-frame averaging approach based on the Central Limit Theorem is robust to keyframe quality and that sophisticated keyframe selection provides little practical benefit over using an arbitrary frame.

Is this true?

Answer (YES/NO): YES